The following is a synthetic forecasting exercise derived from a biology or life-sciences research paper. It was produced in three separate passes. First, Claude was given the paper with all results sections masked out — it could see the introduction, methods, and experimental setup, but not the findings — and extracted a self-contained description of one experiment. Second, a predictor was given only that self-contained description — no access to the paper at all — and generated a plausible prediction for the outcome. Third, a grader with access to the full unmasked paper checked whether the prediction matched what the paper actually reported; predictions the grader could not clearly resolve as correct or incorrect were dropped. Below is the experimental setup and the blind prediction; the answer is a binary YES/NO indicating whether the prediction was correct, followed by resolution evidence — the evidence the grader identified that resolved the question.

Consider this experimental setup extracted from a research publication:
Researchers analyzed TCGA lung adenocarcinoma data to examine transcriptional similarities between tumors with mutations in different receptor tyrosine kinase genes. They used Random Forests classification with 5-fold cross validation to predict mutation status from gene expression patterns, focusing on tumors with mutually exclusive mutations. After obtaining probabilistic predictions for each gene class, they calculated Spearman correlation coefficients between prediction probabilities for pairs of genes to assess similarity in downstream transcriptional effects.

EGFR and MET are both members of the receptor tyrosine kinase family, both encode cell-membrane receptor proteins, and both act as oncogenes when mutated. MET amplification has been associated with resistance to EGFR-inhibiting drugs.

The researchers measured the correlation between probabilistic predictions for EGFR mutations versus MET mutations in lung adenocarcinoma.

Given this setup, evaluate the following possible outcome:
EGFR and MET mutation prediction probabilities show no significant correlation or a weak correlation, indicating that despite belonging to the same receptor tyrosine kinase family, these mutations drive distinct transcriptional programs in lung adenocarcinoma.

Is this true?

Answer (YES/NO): NO